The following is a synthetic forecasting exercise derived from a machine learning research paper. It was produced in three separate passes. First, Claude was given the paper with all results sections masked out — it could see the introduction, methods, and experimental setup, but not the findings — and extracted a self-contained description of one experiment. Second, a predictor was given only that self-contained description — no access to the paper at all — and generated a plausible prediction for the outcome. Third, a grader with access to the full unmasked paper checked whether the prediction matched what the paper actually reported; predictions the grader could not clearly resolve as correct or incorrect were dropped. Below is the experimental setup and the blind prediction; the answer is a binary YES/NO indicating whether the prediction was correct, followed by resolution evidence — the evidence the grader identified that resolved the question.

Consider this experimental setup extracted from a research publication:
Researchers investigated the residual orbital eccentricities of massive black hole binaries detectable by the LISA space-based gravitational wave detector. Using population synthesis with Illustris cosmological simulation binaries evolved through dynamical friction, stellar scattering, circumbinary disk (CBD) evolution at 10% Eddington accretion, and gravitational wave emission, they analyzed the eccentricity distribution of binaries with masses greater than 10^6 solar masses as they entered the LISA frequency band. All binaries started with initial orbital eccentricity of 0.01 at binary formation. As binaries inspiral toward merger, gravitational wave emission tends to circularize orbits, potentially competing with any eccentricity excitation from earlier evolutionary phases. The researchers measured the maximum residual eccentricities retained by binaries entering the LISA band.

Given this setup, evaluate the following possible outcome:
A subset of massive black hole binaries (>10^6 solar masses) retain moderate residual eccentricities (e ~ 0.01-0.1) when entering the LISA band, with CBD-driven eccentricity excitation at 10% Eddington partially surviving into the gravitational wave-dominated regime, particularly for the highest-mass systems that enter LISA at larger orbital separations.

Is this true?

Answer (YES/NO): NO